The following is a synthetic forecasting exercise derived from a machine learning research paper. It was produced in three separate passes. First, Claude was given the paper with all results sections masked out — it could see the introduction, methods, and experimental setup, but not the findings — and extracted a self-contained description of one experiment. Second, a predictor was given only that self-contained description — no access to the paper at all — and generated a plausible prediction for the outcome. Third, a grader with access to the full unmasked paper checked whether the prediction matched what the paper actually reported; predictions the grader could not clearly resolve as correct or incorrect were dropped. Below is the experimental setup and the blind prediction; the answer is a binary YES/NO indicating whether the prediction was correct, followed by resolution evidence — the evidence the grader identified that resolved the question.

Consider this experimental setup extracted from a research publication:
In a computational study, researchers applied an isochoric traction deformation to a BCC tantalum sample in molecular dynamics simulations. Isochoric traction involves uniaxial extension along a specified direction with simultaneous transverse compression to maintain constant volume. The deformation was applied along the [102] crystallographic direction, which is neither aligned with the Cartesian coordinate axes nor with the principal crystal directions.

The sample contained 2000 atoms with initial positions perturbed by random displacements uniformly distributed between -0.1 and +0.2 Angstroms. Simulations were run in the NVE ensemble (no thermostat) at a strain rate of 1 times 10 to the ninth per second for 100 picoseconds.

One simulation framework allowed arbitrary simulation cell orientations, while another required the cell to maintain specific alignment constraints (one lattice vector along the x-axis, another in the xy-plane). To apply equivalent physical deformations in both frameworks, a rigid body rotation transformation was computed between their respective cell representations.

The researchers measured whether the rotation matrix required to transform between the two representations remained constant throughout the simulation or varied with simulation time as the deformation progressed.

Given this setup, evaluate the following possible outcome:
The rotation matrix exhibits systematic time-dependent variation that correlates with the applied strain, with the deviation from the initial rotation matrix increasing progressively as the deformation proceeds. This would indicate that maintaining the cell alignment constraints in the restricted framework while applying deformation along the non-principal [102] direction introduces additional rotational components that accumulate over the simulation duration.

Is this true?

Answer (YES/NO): NO